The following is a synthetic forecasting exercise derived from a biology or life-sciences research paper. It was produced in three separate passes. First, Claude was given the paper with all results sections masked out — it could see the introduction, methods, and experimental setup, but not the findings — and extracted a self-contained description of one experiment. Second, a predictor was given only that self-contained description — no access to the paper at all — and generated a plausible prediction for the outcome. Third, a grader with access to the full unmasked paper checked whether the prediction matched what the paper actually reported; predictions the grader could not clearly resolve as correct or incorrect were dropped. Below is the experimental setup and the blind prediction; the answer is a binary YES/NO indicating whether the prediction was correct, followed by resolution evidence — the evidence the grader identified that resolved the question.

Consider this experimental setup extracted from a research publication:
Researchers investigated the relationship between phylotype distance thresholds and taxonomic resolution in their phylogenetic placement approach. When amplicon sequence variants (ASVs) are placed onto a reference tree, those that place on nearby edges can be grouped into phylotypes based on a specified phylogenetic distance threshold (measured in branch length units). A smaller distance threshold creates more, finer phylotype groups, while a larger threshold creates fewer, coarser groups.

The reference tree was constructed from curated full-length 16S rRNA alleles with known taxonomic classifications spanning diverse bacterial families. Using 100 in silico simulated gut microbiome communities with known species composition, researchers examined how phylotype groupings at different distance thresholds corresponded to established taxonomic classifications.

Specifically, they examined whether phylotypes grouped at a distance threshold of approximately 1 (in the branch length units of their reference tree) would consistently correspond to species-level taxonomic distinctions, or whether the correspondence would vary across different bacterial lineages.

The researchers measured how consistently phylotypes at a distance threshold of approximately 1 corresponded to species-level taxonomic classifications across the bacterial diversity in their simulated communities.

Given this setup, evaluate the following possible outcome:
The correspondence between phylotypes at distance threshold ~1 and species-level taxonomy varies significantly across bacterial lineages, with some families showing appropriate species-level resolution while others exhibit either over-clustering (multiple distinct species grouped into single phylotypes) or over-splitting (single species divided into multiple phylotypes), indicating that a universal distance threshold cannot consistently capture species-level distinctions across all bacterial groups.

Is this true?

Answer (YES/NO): YES